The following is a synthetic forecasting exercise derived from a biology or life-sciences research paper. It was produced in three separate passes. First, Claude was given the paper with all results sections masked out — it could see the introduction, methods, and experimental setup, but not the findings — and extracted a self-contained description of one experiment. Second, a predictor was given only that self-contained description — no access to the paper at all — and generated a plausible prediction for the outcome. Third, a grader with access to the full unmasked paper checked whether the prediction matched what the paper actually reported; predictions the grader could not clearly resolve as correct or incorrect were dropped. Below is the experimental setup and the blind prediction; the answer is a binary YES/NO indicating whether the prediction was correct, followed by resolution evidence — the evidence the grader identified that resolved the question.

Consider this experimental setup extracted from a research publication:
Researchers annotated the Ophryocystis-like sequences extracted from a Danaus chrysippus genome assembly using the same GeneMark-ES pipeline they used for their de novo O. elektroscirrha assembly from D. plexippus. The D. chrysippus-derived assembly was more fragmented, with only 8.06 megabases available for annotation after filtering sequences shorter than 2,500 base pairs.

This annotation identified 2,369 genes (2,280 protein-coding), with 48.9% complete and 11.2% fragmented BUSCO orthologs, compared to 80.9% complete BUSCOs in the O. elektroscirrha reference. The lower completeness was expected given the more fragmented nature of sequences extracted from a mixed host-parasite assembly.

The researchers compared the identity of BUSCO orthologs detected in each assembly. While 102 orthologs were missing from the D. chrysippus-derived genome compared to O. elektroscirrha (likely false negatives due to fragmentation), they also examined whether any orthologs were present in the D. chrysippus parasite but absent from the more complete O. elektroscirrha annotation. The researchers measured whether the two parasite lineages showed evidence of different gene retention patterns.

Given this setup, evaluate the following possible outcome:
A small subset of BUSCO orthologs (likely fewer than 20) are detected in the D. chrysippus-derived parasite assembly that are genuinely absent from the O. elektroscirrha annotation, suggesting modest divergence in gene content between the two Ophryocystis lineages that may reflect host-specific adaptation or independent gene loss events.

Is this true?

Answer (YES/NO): YES